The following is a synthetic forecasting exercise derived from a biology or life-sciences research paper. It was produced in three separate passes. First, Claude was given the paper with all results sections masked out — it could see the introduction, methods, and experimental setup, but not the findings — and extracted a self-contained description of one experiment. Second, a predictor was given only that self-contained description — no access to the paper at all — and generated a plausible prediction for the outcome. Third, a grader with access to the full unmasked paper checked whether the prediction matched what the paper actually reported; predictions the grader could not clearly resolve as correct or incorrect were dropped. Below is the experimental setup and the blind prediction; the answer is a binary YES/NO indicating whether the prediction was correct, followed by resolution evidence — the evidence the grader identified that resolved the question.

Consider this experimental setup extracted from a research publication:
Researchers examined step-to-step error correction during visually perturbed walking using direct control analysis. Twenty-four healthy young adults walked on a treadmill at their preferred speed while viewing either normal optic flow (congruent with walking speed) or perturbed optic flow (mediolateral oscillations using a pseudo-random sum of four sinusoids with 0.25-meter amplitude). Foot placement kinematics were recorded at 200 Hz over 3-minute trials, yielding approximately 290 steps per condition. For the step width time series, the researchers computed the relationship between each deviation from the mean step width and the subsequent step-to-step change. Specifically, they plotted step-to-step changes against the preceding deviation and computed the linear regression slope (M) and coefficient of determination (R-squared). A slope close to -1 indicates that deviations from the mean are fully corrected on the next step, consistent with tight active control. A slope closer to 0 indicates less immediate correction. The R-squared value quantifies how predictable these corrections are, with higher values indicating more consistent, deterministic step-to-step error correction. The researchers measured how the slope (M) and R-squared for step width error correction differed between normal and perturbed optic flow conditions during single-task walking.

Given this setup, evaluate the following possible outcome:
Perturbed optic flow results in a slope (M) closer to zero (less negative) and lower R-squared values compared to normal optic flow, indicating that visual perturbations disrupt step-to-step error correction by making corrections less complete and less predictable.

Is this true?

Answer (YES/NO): NO